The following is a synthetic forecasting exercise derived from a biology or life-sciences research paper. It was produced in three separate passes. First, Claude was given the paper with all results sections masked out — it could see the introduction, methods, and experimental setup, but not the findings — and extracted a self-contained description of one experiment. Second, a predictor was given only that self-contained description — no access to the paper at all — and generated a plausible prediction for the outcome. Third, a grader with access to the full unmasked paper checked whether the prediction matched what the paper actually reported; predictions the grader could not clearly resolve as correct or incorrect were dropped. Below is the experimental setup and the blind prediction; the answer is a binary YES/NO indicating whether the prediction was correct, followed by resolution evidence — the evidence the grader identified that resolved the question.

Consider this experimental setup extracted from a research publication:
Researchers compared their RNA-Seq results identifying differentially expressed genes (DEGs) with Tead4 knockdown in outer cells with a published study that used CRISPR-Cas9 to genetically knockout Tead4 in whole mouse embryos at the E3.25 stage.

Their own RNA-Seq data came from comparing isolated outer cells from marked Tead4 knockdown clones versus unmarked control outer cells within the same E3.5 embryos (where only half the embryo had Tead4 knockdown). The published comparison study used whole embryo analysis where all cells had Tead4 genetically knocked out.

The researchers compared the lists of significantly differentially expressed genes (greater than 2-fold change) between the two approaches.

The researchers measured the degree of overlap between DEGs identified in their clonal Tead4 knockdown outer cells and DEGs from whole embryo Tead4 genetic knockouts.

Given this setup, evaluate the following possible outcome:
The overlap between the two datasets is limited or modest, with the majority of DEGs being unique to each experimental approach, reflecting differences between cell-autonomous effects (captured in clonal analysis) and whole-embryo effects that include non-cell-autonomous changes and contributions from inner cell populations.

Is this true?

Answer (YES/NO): YES